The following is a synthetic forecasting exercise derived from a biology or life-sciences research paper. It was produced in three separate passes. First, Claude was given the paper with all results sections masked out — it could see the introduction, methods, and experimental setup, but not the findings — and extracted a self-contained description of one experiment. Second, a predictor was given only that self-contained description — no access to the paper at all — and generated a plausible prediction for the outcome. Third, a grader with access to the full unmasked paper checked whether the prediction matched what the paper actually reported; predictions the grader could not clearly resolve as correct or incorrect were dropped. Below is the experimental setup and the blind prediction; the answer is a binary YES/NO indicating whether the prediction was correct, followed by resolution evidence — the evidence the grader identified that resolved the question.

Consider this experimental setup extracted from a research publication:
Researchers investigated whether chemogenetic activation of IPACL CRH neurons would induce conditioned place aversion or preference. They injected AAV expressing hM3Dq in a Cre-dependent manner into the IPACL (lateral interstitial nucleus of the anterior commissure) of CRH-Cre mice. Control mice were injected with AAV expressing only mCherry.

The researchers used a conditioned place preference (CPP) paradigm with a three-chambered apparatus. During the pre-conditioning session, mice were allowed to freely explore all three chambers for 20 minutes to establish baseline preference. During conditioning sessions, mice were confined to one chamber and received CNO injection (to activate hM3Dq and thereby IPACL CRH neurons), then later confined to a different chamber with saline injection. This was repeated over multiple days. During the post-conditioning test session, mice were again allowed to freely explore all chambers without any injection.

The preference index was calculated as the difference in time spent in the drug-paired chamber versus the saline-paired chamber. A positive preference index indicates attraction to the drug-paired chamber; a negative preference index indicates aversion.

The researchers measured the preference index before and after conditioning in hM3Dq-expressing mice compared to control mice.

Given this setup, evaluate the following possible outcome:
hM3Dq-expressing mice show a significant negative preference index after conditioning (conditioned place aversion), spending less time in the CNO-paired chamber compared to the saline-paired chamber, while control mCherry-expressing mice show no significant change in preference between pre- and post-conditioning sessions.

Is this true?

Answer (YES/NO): YES